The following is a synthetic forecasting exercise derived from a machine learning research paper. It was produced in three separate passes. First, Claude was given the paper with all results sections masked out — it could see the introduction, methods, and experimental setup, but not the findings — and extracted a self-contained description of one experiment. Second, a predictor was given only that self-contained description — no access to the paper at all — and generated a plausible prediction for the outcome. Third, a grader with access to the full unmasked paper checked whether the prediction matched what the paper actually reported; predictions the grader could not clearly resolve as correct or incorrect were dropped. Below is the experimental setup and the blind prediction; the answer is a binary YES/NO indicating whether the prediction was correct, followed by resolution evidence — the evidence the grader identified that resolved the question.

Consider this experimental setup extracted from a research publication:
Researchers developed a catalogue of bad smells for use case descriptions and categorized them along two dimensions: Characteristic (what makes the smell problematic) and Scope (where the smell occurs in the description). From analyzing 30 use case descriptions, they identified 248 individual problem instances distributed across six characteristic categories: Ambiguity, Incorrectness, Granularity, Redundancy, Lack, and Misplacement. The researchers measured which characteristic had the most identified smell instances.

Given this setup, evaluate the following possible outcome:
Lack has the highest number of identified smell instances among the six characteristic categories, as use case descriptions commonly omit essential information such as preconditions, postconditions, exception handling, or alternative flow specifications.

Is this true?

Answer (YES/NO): YES